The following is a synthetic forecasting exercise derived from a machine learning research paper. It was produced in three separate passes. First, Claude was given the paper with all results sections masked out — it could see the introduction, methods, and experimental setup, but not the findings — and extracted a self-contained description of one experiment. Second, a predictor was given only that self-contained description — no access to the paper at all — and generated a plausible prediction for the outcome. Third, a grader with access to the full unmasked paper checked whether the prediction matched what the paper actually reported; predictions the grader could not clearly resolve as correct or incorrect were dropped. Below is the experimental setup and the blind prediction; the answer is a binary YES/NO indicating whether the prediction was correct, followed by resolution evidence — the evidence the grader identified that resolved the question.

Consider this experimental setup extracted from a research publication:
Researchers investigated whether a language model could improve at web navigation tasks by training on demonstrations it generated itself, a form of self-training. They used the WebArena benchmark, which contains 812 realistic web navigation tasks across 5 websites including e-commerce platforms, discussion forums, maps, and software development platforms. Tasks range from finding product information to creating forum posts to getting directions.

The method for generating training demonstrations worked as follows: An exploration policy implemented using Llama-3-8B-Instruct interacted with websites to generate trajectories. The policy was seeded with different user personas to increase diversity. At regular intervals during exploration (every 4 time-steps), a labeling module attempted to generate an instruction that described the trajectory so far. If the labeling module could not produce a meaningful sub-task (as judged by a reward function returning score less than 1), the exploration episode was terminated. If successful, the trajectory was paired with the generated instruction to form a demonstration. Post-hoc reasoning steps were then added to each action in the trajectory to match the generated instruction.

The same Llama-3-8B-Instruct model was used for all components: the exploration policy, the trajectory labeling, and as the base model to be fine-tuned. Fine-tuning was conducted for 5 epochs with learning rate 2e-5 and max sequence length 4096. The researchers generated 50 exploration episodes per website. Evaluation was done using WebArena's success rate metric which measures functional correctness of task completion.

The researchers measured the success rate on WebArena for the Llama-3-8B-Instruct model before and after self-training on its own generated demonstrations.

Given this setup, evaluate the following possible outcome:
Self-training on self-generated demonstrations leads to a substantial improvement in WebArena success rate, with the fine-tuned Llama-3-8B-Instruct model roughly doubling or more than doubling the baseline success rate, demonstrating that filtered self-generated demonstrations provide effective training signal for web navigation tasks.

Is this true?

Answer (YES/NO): YES